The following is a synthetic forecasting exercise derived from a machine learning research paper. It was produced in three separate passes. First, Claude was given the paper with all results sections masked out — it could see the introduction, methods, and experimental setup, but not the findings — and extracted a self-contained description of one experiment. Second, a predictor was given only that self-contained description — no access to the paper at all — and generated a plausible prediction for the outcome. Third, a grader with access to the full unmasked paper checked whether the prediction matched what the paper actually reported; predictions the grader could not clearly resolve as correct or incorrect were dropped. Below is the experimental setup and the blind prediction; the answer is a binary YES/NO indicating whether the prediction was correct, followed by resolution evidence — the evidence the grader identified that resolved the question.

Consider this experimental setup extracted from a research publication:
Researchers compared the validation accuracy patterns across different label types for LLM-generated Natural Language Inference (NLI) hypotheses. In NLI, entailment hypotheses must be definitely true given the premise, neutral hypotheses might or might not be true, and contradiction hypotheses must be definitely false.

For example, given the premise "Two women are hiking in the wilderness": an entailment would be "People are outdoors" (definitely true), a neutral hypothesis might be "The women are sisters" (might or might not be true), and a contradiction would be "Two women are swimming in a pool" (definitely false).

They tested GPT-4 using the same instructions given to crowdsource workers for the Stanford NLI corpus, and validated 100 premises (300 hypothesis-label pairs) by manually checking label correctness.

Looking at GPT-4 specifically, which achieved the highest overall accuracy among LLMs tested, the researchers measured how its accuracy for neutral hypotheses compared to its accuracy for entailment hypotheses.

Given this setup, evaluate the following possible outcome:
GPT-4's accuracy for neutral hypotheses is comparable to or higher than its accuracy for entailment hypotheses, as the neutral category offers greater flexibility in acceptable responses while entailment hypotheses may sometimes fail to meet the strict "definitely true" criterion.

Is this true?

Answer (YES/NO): YES